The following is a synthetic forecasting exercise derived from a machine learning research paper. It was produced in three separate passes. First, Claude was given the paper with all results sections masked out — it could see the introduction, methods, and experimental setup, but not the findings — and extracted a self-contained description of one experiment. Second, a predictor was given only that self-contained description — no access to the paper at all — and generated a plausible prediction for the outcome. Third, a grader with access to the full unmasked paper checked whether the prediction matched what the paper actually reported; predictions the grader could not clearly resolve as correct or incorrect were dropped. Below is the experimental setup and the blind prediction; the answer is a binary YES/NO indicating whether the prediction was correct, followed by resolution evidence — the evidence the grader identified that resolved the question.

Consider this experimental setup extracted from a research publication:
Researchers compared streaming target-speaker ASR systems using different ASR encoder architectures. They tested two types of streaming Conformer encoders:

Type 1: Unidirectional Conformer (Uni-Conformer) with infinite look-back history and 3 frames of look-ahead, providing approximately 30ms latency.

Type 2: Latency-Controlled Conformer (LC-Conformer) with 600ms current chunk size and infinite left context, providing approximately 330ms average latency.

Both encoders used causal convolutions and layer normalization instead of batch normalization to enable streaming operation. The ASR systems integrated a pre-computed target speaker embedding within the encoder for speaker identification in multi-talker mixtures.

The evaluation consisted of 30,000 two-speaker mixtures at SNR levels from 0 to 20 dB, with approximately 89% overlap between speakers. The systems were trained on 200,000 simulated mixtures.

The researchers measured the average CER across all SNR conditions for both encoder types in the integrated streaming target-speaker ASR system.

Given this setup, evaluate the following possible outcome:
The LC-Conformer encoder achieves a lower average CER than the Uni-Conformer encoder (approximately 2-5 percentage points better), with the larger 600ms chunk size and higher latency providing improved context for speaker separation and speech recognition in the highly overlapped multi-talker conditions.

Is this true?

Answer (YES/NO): YES